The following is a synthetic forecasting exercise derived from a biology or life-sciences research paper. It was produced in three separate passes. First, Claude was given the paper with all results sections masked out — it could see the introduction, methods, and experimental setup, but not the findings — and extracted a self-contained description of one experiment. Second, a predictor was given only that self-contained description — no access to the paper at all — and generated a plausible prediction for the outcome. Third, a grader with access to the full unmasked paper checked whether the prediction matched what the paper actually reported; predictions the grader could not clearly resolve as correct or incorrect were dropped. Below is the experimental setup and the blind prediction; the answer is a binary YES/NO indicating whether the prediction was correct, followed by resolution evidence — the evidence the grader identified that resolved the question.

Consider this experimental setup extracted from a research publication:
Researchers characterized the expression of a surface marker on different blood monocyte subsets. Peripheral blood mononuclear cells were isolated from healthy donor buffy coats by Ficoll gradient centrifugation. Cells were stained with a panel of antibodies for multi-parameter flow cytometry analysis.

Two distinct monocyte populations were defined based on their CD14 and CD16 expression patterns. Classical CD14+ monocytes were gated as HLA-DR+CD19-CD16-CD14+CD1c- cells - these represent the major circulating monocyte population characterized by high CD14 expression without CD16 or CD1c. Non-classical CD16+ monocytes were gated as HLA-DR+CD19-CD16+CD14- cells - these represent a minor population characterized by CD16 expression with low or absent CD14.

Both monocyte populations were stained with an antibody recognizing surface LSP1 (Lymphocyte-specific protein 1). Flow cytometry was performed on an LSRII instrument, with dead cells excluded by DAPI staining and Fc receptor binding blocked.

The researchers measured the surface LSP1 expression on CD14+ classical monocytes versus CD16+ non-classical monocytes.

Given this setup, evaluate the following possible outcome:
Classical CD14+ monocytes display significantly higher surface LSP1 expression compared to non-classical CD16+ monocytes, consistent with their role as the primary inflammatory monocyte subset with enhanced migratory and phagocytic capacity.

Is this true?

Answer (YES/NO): NO